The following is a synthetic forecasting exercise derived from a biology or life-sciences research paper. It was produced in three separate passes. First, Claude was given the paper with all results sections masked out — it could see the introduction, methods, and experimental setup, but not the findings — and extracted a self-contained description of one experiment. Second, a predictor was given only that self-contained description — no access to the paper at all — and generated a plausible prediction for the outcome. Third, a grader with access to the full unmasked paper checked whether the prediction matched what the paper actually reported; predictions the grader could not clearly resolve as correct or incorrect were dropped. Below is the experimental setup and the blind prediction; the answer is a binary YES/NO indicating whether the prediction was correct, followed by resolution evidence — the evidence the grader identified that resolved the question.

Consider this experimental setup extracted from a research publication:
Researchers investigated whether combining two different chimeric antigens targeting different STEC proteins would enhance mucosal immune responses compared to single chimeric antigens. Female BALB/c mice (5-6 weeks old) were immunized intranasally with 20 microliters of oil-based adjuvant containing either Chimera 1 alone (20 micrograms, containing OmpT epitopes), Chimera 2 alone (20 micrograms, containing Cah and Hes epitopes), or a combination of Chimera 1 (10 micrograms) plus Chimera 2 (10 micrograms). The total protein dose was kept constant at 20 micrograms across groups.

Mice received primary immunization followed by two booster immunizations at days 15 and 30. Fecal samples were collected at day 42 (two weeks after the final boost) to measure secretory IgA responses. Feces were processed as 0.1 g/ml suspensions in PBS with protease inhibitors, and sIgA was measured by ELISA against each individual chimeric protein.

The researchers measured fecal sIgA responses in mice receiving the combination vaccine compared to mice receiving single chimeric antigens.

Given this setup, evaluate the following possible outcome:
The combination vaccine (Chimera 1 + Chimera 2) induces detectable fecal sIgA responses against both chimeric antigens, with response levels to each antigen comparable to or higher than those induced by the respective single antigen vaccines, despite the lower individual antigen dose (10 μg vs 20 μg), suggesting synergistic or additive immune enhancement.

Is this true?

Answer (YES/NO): NO